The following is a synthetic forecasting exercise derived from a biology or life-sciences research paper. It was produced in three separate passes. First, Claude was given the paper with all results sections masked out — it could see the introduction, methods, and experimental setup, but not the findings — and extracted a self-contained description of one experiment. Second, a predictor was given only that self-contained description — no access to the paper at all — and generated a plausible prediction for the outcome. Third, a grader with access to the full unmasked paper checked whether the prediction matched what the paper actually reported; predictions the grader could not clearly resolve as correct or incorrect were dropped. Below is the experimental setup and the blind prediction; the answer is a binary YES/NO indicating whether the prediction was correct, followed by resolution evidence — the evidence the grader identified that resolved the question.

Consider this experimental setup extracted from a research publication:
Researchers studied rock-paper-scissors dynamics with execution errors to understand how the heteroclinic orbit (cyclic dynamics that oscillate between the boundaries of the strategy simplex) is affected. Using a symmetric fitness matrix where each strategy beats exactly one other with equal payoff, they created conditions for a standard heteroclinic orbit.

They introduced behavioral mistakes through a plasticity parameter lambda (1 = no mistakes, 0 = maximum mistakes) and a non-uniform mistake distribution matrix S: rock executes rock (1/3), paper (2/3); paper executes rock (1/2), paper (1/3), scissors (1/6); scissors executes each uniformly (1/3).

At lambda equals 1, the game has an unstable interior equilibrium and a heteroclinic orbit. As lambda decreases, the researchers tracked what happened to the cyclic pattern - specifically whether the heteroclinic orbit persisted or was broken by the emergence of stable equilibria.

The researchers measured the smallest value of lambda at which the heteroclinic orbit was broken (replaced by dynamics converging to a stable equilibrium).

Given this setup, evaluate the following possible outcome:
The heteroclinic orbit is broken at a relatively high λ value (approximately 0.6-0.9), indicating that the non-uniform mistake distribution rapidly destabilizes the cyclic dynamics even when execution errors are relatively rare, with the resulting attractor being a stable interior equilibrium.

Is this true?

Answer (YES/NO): NO